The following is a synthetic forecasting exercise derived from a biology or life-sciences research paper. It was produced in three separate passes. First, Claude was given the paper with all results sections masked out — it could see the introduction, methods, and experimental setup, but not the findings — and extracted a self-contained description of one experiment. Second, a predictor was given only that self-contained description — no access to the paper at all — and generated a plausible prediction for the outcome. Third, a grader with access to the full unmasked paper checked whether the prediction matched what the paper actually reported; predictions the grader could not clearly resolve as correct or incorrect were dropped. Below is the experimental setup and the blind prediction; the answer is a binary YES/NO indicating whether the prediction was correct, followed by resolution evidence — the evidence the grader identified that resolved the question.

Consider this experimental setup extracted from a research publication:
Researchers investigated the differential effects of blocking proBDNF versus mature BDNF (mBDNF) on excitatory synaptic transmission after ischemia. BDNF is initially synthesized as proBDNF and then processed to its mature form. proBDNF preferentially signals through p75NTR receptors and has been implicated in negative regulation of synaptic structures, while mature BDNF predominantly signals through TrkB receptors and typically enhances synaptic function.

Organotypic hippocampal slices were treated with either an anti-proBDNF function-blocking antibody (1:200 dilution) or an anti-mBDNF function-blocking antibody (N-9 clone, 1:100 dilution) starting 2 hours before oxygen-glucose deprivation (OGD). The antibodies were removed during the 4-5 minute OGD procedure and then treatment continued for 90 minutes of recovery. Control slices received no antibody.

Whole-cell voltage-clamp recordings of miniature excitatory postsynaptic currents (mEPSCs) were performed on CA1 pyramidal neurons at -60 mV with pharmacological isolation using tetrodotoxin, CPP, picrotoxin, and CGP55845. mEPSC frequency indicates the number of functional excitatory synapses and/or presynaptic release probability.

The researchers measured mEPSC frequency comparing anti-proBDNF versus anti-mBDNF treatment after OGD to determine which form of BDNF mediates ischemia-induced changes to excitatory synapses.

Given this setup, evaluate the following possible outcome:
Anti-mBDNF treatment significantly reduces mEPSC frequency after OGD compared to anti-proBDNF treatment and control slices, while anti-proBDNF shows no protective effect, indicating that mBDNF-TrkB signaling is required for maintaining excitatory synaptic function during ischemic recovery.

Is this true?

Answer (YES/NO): NO